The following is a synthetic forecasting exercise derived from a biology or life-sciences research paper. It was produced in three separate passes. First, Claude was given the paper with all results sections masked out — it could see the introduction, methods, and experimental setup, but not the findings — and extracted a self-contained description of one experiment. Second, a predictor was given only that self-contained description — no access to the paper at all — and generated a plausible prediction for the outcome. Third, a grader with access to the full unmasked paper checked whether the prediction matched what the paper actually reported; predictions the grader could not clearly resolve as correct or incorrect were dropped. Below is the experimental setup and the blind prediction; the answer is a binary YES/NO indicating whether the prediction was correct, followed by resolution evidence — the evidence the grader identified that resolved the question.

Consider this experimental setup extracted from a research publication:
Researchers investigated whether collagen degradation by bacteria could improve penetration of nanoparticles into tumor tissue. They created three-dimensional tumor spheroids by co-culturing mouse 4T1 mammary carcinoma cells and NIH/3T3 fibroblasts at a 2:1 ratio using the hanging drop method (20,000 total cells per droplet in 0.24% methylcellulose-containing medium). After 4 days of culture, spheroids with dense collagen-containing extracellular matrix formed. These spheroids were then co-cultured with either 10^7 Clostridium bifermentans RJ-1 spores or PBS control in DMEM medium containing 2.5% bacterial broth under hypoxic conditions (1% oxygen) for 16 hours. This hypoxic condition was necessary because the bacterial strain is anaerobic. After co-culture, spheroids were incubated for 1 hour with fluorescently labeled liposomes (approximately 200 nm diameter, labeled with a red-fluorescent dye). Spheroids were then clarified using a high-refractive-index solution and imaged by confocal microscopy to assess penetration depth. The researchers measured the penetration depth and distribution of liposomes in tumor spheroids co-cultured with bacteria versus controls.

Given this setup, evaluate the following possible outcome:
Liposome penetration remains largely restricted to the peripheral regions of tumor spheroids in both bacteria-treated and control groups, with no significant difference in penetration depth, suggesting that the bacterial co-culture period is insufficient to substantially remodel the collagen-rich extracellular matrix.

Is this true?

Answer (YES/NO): NO